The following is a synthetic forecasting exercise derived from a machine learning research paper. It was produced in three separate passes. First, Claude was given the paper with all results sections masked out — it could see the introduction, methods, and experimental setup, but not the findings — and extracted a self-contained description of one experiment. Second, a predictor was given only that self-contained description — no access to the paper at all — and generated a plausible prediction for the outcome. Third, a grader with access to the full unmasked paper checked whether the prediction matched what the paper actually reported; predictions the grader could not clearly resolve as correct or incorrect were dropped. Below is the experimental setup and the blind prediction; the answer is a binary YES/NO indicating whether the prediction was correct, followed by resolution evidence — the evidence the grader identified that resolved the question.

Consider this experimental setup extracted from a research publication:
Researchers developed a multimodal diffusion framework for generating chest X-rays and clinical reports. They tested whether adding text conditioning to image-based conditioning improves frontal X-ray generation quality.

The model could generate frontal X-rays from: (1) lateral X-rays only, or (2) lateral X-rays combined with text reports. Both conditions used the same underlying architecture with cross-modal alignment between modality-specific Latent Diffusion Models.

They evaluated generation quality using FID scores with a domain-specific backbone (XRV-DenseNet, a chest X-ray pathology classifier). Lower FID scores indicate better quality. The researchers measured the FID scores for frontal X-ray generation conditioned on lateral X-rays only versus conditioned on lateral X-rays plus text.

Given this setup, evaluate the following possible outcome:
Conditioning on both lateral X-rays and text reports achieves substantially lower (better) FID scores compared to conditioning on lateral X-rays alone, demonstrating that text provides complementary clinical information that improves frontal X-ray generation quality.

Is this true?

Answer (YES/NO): YES